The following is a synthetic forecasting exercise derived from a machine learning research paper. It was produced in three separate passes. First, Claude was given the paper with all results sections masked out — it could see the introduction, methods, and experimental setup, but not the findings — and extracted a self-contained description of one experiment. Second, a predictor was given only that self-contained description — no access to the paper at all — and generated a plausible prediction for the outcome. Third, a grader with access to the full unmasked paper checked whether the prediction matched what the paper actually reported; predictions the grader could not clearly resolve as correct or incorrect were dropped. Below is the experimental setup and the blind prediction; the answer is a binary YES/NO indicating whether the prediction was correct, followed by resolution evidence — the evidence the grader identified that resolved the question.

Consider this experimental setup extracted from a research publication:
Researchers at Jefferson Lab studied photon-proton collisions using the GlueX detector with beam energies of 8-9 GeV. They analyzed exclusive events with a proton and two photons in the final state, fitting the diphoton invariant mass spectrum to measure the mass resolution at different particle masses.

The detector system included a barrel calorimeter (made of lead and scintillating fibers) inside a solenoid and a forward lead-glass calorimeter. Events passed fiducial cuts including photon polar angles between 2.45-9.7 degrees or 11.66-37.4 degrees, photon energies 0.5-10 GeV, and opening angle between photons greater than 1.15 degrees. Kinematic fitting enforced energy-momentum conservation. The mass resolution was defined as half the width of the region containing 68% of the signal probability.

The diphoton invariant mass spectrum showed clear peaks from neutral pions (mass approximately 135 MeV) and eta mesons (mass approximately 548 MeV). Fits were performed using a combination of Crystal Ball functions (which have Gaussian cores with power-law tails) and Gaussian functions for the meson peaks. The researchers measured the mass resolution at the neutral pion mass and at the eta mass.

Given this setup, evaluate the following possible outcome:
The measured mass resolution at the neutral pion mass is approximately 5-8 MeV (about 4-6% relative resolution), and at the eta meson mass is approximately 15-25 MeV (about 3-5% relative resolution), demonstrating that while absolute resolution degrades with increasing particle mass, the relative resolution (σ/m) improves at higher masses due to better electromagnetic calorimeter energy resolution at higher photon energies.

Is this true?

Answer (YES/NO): NO